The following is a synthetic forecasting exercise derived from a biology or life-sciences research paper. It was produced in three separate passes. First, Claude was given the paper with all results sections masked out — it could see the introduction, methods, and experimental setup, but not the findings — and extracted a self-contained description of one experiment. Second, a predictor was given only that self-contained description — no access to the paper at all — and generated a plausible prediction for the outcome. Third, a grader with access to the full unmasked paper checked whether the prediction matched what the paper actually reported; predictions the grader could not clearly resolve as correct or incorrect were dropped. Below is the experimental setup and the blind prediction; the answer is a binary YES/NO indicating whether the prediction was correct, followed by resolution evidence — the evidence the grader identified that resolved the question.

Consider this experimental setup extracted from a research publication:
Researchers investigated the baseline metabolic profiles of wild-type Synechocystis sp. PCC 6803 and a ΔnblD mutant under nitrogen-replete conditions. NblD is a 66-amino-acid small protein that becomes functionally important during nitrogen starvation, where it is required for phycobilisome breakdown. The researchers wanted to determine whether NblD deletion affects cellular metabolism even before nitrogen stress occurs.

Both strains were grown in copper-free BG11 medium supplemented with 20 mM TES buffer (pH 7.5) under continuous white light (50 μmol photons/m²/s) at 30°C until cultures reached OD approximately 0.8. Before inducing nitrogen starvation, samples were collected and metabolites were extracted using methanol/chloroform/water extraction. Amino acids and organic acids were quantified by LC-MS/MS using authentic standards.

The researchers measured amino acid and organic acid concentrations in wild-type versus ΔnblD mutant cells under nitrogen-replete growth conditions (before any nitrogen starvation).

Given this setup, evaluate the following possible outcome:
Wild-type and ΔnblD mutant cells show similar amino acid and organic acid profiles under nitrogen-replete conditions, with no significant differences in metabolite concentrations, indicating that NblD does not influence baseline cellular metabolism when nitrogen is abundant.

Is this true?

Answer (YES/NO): NO